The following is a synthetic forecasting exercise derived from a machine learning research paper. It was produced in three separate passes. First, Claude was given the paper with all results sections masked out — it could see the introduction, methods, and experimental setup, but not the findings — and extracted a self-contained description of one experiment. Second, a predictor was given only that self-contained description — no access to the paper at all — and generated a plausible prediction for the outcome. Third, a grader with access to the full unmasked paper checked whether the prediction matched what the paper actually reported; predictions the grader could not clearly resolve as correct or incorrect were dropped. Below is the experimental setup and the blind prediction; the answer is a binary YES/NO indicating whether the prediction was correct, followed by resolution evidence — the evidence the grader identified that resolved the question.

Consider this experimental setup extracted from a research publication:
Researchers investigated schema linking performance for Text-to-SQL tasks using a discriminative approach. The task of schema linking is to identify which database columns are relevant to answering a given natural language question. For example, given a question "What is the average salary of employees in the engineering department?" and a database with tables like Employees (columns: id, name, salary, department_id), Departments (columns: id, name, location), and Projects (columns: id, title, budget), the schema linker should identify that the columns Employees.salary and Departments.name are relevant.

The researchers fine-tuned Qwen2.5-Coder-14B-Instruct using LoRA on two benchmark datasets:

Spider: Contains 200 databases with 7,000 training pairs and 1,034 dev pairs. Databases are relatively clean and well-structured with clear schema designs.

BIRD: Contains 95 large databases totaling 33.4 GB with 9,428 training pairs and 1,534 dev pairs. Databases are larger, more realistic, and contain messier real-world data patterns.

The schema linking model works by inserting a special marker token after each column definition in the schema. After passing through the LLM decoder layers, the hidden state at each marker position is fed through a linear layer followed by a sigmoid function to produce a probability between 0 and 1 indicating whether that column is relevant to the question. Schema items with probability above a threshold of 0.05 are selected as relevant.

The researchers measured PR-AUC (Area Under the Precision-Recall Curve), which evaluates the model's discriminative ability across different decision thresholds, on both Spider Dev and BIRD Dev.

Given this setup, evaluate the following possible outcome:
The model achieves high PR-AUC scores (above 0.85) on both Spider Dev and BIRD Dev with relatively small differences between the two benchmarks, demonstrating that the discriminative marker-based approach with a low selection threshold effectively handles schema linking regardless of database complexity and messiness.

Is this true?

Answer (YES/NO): YES